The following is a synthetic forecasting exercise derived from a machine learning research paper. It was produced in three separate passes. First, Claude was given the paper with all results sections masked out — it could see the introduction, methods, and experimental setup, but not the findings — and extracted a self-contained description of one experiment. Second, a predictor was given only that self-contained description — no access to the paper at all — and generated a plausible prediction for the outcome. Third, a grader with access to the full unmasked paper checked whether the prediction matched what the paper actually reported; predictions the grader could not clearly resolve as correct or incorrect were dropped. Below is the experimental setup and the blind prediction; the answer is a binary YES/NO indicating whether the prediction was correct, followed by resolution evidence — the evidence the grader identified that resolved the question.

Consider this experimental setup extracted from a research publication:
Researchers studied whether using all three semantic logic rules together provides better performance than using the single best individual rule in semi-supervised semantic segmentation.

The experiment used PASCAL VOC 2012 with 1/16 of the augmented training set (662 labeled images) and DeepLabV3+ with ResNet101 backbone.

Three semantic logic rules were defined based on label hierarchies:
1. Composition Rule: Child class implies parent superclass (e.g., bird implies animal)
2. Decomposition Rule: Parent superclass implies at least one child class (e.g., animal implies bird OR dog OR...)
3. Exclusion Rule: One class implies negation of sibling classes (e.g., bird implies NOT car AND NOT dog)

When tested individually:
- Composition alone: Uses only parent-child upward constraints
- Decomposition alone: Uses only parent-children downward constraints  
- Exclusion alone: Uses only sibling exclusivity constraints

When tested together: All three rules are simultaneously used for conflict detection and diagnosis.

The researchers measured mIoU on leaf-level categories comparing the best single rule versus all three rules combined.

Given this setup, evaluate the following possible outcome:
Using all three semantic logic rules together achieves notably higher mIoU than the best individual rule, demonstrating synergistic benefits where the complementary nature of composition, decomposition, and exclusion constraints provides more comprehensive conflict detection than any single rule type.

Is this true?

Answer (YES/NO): YES